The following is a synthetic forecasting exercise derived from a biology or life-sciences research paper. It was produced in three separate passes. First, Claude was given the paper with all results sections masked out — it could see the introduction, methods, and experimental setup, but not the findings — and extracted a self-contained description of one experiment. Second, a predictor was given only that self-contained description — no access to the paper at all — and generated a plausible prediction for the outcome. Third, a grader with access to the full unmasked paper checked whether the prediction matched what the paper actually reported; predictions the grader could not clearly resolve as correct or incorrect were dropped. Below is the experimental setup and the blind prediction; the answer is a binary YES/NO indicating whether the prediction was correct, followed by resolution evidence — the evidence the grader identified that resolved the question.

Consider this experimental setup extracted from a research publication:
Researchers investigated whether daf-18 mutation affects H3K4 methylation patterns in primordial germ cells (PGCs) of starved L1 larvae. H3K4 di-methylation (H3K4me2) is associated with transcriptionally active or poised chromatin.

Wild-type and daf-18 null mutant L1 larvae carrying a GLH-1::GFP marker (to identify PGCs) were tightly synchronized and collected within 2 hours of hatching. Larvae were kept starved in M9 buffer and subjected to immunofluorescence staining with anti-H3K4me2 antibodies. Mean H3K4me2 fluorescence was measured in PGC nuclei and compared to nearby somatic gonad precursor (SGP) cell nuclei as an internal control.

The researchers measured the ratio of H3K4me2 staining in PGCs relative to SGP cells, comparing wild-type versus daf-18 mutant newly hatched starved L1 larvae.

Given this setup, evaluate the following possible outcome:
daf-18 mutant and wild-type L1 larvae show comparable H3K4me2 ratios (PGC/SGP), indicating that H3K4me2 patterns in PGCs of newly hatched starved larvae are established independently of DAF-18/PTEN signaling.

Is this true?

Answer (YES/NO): NO